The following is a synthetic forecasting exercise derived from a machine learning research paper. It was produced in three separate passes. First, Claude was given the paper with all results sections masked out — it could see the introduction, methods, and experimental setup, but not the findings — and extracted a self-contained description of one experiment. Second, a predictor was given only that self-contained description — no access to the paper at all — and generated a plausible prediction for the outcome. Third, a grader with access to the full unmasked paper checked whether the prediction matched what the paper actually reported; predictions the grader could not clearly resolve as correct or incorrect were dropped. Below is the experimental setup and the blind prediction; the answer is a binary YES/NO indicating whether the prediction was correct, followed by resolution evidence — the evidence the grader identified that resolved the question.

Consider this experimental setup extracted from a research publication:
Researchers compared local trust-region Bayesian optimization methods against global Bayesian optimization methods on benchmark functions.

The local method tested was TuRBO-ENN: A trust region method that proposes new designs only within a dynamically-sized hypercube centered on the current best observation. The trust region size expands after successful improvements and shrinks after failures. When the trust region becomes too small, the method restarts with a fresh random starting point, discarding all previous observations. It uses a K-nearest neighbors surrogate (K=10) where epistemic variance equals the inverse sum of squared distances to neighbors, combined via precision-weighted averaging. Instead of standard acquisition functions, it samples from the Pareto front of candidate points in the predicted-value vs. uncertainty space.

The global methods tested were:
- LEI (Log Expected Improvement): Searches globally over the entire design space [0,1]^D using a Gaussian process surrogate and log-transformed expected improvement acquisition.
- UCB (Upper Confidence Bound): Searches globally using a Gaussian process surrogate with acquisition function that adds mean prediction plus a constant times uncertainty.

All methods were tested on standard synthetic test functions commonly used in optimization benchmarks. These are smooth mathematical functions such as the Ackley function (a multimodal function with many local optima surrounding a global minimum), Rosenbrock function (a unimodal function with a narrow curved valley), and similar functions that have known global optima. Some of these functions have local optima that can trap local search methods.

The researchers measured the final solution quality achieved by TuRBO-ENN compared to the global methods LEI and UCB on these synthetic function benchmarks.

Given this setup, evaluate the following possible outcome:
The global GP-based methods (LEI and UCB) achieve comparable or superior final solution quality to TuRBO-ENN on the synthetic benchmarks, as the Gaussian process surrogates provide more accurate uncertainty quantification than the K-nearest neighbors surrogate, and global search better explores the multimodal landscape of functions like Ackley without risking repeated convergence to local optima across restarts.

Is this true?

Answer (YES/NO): YES